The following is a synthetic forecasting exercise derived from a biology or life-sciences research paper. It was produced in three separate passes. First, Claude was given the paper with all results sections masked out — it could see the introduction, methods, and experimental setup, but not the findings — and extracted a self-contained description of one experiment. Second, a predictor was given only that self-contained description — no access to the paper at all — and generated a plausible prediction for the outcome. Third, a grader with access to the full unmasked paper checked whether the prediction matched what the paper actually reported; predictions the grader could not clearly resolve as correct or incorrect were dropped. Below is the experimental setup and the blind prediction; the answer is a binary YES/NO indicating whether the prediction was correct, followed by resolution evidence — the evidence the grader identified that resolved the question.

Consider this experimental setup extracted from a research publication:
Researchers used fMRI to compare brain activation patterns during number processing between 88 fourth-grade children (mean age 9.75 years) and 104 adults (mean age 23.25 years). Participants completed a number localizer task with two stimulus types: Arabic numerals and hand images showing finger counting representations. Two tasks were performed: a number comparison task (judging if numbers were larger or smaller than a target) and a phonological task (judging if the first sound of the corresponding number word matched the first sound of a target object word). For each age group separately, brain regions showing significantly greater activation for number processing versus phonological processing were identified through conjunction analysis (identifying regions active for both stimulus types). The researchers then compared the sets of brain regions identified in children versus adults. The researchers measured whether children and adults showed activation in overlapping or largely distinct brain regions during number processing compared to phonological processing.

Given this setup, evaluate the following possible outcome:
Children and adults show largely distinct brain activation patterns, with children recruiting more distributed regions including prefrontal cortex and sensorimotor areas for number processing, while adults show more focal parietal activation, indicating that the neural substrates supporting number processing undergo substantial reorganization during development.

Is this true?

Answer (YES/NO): NO